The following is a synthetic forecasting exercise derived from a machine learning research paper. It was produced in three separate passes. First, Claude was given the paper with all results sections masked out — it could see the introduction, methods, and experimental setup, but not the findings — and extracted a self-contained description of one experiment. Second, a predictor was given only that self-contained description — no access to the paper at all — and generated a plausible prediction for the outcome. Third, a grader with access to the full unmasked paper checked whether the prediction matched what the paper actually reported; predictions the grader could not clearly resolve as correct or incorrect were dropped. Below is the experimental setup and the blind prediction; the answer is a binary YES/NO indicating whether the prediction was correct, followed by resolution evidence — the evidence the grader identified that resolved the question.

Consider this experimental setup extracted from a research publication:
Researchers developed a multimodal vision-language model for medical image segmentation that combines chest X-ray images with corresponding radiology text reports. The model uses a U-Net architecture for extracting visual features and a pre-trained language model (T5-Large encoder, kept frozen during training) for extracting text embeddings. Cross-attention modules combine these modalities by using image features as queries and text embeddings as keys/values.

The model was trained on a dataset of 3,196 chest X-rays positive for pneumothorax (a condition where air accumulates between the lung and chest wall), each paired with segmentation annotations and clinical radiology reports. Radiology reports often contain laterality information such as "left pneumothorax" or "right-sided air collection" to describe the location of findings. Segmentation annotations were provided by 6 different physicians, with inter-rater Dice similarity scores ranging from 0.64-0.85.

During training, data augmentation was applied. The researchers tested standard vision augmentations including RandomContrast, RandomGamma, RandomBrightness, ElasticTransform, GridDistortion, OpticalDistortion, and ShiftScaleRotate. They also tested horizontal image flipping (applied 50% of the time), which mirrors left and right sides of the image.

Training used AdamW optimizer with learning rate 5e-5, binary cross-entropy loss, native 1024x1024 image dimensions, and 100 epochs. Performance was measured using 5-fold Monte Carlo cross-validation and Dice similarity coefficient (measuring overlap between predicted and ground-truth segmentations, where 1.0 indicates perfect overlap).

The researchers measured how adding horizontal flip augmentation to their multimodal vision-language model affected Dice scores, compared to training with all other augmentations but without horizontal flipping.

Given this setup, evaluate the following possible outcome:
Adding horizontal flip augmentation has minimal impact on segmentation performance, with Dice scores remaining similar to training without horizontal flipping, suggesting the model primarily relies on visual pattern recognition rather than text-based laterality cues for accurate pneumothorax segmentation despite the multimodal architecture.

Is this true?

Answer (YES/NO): NO